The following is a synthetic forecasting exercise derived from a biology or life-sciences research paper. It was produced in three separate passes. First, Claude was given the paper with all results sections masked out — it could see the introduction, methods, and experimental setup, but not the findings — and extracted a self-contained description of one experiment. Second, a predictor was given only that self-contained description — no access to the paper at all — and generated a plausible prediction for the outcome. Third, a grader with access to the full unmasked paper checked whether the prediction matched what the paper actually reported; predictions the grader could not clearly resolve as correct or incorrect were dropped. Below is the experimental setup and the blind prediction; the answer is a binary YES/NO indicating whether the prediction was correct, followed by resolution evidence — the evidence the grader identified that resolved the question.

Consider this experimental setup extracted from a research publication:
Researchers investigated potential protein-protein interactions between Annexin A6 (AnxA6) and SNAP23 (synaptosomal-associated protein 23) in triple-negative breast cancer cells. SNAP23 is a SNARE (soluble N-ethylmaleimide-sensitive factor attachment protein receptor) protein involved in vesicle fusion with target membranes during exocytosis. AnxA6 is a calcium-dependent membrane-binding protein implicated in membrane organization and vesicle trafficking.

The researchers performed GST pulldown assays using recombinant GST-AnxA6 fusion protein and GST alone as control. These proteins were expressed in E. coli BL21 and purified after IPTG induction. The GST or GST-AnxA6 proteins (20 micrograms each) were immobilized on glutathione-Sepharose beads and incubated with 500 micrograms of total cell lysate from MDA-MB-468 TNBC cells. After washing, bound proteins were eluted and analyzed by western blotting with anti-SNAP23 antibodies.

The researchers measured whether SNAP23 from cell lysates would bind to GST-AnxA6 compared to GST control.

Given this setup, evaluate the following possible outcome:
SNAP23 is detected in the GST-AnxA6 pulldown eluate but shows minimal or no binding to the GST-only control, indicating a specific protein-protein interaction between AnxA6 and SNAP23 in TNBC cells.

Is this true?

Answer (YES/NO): YES